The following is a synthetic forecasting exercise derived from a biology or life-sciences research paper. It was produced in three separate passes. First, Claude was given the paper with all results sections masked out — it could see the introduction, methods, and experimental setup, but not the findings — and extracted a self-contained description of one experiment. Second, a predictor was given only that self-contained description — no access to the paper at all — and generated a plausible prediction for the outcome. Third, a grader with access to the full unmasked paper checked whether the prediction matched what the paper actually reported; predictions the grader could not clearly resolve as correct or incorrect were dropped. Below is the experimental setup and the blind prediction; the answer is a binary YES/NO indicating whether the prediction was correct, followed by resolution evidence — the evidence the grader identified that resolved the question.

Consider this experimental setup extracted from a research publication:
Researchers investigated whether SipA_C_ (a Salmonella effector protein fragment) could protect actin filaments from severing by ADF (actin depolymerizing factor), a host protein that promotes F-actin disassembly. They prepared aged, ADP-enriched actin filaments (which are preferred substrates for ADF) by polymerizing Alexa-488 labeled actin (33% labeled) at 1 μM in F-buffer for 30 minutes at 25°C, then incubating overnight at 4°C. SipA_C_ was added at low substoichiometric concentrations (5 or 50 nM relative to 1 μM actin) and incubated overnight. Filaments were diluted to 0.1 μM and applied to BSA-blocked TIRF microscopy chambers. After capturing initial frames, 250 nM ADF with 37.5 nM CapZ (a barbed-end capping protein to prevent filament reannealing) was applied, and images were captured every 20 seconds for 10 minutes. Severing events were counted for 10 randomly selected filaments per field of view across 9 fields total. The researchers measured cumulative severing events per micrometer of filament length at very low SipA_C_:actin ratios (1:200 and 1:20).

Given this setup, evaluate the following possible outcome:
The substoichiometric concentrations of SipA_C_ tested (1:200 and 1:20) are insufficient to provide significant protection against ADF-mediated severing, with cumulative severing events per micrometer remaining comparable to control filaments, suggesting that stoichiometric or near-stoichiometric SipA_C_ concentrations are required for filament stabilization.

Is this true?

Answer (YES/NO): NO